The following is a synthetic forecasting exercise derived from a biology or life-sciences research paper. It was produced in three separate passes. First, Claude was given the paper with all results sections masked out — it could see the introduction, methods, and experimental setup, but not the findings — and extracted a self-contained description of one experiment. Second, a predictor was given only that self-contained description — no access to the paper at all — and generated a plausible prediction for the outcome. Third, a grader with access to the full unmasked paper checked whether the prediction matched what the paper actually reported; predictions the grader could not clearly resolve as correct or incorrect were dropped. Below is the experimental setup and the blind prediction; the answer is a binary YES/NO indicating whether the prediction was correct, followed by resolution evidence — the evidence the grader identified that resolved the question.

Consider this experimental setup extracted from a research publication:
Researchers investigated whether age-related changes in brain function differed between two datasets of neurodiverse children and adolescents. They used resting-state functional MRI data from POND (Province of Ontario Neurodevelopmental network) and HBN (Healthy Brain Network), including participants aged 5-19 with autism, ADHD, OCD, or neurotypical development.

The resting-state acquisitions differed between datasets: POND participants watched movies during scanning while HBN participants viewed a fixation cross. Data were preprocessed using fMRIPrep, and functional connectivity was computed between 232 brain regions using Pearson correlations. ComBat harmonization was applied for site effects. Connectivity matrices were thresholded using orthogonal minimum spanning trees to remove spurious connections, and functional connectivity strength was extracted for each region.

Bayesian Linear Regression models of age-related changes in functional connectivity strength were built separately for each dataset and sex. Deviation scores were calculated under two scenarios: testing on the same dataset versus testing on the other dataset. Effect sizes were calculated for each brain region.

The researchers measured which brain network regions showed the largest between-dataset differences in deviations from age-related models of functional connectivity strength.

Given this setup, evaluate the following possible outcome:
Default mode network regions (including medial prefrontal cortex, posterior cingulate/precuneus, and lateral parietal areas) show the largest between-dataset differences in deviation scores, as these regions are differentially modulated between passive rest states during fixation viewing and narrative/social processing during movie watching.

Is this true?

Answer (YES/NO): NO